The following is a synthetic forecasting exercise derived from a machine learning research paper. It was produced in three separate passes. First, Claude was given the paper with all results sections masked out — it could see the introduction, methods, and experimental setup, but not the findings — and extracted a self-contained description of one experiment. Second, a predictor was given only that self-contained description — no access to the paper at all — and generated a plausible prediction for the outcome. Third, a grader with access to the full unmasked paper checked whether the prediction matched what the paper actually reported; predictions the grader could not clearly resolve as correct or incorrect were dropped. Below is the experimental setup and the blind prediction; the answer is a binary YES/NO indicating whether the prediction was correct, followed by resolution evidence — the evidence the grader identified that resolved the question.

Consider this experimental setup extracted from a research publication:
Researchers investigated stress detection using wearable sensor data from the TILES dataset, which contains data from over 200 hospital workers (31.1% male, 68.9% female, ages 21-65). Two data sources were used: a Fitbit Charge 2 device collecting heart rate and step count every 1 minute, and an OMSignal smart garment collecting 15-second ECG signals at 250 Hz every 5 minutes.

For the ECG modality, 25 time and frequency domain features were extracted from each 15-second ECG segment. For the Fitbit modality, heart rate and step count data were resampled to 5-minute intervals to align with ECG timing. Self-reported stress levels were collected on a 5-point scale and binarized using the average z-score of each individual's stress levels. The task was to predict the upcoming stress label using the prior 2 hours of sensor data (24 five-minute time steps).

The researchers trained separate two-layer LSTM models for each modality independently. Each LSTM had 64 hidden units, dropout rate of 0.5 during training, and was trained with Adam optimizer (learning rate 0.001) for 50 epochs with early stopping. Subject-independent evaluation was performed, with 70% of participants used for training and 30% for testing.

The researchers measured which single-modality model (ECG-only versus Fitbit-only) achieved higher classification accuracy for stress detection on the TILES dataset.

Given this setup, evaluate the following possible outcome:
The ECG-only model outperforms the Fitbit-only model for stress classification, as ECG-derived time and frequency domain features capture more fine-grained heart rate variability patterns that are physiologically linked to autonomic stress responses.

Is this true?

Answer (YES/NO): NO